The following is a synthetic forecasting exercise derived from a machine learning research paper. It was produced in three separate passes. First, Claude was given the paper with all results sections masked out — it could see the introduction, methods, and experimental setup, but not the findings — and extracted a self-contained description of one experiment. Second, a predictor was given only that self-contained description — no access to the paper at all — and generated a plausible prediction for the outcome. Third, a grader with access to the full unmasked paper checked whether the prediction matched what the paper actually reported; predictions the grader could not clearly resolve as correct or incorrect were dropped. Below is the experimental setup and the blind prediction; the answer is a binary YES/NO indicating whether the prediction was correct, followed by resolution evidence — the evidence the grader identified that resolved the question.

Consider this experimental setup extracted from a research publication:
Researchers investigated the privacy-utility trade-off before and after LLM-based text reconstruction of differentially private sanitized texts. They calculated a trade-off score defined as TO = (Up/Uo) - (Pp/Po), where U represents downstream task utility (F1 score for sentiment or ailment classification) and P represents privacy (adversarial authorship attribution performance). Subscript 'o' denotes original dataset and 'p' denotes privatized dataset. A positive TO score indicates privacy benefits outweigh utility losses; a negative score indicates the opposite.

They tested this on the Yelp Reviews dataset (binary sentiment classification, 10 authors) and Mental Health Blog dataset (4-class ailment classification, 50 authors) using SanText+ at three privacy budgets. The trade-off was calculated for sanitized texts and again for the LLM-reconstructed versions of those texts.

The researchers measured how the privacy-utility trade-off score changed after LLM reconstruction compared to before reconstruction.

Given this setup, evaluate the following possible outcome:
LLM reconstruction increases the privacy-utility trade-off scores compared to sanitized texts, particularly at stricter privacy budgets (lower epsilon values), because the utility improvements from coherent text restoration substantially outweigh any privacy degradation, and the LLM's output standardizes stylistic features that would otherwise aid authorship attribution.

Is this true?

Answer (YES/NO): NO